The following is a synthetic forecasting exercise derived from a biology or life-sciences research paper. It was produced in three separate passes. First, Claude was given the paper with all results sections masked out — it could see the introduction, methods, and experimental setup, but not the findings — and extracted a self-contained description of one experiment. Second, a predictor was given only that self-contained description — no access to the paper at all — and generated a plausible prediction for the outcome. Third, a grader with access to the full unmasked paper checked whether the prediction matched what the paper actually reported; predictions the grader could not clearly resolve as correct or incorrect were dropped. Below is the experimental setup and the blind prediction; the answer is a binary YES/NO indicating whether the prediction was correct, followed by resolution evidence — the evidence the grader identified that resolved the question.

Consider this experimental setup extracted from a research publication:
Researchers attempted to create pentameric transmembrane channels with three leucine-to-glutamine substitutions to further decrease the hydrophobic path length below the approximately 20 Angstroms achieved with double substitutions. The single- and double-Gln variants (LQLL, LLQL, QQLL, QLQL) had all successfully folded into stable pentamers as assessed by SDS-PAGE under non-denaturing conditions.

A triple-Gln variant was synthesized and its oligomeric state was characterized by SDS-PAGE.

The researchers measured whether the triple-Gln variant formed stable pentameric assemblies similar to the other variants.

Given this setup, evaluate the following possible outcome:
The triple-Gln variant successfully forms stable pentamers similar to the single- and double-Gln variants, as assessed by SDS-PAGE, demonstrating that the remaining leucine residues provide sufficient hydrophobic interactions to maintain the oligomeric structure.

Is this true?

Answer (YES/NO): NO